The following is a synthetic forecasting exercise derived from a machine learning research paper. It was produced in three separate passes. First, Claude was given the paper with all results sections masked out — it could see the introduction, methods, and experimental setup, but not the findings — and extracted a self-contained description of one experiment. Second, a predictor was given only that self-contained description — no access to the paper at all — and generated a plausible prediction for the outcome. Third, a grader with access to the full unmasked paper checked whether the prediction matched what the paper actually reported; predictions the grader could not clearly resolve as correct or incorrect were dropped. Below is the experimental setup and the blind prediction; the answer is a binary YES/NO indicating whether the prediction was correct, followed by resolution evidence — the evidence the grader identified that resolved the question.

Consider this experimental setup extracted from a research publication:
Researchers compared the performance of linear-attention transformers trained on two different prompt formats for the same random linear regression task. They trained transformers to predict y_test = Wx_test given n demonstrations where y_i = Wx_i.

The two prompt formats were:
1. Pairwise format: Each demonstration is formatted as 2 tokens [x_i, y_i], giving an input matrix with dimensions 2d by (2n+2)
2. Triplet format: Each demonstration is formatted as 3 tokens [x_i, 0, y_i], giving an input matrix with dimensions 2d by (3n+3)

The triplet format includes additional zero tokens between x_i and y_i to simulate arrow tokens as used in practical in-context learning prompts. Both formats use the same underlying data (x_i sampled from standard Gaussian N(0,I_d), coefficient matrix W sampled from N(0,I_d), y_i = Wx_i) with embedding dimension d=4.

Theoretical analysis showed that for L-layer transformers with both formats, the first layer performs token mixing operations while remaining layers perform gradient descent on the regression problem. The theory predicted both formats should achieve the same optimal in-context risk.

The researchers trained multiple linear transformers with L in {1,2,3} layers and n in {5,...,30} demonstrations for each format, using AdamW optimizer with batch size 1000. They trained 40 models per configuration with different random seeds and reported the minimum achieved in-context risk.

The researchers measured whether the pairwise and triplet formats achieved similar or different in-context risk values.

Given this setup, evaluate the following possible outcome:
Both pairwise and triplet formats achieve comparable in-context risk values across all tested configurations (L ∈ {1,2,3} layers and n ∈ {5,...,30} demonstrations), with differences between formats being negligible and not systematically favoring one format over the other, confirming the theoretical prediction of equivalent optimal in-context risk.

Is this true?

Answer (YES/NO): YES